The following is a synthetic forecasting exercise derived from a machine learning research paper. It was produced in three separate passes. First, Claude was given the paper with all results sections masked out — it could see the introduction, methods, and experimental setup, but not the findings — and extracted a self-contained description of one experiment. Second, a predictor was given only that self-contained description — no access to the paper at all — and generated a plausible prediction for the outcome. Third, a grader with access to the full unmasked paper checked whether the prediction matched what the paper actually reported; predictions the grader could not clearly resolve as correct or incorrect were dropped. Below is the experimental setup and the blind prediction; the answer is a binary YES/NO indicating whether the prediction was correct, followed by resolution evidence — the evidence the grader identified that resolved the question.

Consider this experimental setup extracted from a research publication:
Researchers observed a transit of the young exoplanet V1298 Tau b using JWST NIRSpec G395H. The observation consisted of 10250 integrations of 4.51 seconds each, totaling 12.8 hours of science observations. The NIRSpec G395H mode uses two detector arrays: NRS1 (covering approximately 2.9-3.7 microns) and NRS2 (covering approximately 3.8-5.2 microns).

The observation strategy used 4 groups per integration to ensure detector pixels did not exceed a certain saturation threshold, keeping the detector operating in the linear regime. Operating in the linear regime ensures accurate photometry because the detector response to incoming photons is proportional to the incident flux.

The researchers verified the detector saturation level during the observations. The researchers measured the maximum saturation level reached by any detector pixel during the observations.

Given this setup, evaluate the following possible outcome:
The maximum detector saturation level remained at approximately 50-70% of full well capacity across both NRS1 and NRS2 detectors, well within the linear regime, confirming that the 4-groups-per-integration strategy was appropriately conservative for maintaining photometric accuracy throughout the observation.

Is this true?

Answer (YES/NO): NO